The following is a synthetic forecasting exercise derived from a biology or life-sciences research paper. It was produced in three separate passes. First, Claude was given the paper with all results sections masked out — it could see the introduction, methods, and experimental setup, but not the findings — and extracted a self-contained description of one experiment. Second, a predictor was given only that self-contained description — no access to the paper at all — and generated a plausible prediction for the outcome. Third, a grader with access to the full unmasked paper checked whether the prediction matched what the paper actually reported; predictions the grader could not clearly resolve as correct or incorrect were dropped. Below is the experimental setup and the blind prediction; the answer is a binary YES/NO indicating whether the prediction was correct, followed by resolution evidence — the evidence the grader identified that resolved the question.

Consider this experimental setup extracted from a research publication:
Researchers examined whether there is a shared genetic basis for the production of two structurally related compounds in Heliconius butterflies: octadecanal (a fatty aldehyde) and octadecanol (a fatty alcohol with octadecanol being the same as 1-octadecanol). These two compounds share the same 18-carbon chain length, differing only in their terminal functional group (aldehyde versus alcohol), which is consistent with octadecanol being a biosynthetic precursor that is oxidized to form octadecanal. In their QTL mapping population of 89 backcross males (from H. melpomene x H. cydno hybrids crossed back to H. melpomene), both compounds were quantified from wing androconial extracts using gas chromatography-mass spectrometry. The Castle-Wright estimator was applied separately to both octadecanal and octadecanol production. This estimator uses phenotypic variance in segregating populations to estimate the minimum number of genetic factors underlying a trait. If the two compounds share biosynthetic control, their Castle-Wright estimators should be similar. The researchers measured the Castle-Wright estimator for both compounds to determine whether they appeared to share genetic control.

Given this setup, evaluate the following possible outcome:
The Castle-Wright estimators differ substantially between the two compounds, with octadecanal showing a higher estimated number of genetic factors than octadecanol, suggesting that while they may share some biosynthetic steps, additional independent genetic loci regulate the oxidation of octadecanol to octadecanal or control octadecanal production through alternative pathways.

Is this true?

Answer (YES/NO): NO